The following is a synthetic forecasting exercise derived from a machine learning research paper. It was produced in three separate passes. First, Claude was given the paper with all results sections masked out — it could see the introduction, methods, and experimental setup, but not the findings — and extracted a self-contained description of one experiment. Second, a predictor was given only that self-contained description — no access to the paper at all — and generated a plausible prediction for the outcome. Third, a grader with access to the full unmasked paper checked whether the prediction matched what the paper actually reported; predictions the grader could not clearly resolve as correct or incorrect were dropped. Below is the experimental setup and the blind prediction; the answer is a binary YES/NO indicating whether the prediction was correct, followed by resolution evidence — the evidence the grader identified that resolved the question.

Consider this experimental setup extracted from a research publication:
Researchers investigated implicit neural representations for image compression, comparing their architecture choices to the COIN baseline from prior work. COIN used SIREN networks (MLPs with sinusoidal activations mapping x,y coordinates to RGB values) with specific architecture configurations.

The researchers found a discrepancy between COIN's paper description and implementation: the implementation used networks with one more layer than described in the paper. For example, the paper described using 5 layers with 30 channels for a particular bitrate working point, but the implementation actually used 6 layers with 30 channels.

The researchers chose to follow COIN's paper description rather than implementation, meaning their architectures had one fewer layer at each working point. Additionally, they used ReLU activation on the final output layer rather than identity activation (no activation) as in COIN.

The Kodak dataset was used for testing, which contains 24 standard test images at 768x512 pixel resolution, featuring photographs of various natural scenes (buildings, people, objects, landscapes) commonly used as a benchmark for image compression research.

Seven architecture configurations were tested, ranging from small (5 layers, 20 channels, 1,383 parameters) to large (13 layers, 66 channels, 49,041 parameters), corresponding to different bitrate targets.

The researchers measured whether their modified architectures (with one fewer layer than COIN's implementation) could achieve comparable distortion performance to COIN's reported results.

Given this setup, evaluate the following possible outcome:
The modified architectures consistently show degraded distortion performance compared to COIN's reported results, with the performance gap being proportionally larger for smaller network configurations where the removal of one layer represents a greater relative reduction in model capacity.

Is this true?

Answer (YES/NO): NO